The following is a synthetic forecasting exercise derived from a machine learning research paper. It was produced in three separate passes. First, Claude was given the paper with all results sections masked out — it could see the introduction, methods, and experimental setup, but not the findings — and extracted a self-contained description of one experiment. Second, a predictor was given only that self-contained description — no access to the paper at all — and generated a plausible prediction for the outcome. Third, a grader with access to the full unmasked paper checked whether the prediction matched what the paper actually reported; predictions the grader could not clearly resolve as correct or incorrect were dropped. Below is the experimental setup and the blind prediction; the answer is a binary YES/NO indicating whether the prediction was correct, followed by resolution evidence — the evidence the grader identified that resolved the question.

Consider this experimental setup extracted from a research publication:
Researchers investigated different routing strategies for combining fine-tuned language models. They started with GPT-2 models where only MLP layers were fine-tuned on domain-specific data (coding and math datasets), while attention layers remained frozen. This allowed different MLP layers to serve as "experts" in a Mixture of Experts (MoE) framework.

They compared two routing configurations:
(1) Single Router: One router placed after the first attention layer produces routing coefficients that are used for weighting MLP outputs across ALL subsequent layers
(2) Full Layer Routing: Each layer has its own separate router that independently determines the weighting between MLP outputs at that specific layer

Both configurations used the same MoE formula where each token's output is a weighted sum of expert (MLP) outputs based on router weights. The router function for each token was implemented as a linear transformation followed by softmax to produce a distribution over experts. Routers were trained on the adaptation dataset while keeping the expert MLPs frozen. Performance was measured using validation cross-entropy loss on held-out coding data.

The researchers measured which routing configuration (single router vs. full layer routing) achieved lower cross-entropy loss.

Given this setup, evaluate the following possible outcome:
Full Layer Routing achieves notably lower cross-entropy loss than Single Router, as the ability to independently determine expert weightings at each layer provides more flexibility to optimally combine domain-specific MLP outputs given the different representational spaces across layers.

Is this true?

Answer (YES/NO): YES